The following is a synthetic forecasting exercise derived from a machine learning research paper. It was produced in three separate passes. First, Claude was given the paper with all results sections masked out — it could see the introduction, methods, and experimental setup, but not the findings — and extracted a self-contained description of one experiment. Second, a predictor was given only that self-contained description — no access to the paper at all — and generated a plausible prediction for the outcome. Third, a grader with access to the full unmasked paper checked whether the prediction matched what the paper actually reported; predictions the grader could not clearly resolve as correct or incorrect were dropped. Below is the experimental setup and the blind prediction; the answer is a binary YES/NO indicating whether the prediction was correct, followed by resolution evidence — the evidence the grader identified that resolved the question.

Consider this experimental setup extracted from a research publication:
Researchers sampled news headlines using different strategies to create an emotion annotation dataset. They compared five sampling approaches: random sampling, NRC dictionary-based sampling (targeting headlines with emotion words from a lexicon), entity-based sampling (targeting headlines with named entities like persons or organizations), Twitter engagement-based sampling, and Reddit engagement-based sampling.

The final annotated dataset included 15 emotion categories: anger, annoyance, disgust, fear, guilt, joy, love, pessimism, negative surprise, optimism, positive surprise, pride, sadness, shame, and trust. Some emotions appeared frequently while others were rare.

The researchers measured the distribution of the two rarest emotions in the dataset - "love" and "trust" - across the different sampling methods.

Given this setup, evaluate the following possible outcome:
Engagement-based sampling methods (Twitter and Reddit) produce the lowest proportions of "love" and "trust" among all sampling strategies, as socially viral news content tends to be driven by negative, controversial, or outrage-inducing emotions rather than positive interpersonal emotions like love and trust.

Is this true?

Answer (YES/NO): YES